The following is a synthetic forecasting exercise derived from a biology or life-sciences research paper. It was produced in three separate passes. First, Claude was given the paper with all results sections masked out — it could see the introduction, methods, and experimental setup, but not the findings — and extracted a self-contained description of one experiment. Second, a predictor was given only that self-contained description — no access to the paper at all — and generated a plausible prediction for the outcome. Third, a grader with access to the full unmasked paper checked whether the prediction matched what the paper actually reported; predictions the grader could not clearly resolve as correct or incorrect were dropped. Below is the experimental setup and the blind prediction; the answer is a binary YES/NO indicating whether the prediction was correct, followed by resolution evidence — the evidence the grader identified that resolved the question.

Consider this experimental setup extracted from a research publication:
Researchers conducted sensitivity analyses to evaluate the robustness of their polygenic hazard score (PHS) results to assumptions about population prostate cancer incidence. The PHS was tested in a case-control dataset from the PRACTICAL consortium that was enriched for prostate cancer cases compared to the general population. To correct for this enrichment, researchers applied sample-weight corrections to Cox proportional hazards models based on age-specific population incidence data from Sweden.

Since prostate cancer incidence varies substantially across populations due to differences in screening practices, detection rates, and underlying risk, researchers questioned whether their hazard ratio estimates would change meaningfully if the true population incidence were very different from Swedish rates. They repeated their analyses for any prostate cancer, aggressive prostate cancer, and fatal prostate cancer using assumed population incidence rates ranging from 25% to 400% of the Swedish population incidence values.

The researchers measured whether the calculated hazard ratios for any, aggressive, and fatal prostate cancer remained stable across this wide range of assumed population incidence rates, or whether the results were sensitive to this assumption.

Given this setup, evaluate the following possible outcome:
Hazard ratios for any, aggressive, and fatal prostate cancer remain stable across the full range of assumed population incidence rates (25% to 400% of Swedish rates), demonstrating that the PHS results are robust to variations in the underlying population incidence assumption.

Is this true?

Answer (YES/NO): YES